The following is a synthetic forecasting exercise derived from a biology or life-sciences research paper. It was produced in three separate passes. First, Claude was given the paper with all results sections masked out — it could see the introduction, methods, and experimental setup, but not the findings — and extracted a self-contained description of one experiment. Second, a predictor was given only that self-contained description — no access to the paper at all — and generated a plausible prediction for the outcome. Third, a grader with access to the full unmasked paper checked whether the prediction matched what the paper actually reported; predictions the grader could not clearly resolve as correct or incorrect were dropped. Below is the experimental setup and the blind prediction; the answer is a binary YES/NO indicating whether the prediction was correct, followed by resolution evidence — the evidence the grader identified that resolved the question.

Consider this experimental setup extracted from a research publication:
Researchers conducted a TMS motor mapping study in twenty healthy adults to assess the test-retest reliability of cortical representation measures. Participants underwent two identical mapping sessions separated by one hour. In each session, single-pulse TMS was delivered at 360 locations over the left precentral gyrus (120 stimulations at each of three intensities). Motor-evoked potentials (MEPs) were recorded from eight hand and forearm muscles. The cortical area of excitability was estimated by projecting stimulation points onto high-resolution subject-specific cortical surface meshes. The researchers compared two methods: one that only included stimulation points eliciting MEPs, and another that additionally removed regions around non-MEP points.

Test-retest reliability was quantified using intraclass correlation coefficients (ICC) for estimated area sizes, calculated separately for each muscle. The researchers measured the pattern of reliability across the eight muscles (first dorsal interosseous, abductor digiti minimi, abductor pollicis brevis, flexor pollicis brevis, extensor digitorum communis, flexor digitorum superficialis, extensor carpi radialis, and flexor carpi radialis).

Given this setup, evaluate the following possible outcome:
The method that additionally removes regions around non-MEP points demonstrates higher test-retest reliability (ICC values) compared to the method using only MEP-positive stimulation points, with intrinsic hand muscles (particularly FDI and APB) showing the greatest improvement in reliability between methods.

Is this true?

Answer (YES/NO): NO